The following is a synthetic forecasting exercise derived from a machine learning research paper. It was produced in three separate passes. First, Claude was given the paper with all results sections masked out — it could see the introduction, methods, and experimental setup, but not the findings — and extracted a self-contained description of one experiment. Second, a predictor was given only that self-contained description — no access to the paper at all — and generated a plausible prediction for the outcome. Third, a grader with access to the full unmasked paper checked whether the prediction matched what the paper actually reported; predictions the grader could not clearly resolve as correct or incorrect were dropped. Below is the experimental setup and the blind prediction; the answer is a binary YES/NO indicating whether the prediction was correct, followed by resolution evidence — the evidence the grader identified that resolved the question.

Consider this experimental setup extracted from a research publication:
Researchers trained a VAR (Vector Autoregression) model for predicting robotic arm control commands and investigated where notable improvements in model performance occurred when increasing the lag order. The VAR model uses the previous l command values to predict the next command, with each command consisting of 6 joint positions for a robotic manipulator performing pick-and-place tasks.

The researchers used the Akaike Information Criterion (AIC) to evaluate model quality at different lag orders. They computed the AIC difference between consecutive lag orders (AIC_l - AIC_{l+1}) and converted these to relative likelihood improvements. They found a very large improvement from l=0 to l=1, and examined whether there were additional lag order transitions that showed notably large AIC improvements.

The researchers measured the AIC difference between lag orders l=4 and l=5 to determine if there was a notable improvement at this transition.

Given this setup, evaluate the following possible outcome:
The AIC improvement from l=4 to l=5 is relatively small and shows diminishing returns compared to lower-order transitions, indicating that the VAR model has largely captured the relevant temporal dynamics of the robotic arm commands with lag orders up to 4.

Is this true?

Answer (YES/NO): NO